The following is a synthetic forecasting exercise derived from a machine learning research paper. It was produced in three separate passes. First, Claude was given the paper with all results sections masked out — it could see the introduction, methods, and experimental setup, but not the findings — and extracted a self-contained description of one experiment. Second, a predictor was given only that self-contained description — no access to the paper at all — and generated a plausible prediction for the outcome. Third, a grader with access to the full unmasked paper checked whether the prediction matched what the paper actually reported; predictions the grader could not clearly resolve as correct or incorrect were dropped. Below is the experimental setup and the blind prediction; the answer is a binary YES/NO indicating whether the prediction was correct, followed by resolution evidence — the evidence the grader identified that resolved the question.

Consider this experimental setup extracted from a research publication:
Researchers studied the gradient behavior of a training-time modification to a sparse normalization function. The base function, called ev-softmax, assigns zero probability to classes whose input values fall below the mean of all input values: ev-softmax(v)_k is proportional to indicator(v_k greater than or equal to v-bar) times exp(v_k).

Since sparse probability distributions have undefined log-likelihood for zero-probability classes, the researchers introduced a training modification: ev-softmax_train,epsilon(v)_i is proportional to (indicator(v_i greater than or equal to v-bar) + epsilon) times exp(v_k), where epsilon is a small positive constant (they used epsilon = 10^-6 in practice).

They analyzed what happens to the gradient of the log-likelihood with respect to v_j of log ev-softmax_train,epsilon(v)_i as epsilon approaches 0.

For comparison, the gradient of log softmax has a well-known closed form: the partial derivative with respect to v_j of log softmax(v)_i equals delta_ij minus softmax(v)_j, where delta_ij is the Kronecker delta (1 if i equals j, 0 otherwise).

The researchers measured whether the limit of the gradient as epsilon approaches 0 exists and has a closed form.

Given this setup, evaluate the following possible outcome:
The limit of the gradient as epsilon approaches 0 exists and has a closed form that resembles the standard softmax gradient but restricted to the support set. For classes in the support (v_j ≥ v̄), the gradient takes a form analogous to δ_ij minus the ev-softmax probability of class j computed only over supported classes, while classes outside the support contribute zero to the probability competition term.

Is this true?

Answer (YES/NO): YES